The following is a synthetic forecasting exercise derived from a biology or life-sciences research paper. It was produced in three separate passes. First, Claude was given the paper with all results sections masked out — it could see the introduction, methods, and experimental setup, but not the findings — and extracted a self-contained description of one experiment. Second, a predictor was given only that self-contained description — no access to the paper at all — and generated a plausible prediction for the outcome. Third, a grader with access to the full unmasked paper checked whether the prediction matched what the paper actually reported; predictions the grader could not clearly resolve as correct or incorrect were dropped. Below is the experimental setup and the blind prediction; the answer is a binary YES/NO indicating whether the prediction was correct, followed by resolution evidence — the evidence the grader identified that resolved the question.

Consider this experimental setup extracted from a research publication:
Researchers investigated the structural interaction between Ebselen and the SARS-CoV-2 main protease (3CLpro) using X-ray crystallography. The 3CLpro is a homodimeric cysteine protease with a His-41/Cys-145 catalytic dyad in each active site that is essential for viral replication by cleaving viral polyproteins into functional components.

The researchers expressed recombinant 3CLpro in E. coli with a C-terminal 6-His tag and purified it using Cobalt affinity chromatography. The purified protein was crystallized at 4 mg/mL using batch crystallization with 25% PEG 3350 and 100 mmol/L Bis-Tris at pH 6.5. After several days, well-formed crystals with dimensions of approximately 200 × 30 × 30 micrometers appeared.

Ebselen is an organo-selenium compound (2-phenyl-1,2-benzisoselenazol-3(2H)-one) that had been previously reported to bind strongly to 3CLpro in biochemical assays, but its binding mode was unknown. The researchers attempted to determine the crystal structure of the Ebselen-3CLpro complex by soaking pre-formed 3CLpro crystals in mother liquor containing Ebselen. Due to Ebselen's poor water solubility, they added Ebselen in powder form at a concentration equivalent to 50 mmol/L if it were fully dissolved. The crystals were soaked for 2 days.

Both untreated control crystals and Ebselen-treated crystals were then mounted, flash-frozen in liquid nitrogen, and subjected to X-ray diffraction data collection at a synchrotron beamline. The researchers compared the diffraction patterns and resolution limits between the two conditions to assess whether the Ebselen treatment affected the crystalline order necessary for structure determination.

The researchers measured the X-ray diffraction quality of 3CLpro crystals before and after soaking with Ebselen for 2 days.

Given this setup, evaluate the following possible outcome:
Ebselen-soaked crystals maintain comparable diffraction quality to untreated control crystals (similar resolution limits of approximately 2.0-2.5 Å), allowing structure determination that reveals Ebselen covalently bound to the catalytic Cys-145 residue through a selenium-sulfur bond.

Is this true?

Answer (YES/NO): NO